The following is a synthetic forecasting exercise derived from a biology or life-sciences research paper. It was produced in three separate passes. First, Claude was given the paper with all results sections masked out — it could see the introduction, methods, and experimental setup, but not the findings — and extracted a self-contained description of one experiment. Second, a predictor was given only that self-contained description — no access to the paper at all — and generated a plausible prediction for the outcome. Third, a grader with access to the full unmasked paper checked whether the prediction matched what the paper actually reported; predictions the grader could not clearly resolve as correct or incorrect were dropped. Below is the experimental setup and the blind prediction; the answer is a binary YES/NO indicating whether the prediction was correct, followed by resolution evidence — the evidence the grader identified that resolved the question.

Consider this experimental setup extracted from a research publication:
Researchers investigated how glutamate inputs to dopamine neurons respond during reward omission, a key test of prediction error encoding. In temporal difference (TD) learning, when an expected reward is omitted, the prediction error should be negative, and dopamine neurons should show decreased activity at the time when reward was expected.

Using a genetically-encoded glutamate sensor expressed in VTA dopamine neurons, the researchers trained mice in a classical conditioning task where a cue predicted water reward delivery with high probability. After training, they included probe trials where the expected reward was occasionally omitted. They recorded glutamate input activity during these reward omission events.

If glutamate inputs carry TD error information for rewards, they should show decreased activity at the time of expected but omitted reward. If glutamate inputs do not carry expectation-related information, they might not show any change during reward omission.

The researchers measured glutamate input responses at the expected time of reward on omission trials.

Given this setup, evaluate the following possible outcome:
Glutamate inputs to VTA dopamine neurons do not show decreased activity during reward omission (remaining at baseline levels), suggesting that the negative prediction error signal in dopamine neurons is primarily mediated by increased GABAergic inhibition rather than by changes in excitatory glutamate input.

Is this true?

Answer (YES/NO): NO